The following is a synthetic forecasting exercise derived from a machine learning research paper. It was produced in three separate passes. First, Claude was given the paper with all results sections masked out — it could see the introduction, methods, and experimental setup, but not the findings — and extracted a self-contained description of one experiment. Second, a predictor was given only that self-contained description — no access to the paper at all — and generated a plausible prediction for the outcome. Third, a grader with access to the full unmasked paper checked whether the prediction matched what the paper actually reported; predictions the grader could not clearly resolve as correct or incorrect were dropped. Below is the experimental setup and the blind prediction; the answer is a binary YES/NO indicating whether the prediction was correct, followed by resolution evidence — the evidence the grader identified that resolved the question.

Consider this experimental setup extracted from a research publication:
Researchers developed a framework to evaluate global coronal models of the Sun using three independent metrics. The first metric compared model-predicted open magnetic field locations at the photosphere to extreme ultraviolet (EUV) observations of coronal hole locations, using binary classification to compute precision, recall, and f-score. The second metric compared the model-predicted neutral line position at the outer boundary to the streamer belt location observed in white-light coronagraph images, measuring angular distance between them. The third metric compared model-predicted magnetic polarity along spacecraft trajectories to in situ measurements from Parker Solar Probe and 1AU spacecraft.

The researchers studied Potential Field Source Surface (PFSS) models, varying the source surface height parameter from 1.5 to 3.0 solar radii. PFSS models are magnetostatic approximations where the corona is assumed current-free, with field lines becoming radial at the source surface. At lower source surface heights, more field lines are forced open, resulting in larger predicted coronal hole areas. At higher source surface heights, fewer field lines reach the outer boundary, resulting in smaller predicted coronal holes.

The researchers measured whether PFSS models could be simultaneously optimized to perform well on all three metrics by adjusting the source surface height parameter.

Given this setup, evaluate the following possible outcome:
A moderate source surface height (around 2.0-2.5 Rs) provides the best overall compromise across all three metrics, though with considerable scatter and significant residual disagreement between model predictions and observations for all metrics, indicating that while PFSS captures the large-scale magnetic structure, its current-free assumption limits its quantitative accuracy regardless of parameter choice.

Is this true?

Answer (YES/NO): YES